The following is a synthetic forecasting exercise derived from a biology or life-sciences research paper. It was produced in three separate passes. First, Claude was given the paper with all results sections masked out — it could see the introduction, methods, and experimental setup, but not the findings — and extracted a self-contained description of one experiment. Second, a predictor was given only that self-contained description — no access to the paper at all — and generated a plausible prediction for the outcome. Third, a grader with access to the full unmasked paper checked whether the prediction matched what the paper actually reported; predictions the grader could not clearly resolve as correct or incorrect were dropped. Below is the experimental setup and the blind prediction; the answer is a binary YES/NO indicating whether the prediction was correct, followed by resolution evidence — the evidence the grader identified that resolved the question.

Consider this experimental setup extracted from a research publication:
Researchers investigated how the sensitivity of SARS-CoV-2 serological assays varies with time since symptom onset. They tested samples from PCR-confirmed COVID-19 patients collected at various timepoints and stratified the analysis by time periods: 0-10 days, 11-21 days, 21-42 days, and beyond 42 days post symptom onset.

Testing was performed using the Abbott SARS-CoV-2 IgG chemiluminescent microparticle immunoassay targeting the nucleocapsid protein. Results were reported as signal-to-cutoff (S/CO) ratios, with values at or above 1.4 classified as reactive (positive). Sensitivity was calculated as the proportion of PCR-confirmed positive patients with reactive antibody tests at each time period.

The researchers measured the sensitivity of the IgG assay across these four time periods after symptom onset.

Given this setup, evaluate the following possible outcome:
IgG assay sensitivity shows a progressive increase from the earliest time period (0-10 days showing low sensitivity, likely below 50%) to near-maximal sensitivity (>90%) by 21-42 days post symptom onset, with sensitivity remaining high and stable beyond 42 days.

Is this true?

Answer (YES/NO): NO